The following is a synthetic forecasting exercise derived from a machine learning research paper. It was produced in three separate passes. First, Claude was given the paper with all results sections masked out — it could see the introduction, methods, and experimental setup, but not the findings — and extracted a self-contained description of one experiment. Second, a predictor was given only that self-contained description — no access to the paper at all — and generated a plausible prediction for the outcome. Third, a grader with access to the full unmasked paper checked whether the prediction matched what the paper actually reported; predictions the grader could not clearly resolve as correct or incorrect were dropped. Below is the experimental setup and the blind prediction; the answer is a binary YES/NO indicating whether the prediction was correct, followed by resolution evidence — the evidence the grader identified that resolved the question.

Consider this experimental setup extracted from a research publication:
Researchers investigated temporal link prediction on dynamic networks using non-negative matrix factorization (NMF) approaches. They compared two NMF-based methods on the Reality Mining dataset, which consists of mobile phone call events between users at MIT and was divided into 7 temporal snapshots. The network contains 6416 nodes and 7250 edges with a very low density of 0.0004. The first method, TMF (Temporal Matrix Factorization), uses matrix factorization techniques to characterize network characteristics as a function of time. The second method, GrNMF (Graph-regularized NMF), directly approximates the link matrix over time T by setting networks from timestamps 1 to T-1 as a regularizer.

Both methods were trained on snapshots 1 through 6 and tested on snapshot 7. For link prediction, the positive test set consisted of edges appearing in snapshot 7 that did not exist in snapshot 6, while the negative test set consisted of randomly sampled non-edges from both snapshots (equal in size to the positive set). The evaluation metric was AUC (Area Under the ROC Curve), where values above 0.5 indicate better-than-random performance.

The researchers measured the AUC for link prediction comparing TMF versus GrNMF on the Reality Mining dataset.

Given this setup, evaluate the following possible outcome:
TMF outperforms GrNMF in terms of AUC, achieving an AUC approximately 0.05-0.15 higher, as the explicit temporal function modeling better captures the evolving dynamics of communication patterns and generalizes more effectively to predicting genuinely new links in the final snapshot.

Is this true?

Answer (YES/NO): NO